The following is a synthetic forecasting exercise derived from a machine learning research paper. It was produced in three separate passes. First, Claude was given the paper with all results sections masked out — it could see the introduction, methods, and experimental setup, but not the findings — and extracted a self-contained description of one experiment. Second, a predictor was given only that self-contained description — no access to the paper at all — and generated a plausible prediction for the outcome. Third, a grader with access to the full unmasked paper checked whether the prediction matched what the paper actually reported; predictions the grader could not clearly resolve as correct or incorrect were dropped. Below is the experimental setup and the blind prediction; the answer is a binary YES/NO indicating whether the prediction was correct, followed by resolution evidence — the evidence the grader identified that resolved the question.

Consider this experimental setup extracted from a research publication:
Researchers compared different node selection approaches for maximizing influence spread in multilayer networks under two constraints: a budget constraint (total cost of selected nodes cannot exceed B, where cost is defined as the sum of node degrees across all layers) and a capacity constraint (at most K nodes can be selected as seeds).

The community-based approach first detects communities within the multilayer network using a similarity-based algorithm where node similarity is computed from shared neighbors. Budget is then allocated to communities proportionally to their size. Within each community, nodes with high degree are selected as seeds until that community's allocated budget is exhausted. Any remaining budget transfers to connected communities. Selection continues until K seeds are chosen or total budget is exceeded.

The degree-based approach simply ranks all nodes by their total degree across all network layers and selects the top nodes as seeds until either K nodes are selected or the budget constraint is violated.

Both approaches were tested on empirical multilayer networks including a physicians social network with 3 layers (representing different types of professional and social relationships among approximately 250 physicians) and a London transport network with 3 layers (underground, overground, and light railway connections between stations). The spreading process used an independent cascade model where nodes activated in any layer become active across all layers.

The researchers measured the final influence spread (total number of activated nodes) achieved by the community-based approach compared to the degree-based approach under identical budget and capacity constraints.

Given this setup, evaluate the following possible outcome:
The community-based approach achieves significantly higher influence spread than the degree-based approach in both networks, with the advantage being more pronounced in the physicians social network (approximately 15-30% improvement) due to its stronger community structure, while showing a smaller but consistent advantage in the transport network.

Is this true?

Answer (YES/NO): NO